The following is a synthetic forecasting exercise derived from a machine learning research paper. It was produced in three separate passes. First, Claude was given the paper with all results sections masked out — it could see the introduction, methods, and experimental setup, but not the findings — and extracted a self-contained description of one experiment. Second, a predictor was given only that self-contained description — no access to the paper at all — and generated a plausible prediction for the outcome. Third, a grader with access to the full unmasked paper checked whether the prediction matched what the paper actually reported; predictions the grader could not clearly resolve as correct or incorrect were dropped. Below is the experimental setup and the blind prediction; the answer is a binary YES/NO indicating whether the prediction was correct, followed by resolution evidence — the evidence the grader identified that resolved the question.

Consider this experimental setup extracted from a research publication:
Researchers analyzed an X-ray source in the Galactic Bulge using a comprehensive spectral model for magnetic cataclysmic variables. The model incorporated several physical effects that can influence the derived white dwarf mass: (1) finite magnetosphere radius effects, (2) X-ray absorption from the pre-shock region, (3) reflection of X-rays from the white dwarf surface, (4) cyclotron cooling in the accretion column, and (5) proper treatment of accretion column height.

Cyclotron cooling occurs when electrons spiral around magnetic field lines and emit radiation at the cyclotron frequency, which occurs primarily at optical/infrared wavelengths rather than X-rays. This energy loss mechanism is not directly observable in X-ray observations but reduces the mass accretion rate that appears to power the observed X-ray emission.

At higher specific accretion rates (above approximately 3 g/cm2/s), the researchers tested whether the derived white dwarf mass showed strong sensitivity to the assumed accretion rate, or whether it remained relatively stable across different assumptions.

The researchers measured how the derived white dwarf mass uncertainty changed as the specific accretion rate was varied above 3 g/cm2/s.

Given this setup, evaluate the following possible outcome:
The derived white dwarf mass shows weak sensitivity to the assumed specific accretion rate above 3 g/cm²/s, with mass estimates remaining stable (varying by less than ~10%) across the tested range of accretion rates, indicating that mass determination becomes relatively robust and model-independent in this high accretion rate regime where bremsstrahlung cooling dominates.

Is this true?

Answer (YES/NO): YES